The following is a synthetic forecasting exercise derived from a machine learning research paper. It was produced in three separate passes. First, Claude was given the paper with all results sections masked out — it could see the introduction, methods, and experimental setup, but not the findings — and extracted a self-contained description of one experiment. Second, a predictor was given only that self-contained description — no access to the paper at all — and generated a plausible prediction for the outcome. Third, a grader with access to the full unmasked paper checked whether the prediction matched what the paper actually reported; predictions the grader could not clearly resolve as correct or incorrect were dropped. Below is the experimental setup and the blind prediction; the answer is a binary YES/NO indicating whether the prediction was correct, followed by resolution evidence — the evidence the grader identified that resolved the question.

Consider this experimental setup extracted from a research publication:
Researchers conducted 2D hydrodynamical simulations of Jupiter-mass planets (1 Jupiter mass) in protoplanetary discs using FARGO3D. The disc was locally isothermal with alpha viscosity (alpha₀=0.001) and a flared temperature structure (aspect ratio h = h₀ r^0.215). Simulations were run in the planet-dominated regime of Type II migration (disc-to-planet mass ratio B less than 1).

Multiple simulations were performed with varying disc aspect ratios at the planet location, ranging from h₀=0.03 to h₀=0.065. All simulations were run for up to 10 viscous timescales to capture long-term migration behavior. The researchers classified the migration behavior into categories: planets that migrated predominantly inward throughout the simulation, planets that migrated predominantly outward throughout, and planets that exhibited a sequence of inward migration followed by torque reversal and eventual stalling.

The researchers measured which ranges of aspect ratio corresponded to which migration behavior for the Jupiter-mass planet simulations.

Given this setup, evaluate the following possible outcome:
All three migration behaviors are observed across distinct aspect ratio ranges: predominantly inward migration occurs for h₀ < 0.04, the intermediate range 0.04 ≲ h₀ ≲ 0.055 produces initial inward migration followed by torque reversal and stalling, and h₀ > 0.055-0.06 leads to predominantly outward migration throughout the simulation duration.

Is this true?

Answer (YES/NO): NO